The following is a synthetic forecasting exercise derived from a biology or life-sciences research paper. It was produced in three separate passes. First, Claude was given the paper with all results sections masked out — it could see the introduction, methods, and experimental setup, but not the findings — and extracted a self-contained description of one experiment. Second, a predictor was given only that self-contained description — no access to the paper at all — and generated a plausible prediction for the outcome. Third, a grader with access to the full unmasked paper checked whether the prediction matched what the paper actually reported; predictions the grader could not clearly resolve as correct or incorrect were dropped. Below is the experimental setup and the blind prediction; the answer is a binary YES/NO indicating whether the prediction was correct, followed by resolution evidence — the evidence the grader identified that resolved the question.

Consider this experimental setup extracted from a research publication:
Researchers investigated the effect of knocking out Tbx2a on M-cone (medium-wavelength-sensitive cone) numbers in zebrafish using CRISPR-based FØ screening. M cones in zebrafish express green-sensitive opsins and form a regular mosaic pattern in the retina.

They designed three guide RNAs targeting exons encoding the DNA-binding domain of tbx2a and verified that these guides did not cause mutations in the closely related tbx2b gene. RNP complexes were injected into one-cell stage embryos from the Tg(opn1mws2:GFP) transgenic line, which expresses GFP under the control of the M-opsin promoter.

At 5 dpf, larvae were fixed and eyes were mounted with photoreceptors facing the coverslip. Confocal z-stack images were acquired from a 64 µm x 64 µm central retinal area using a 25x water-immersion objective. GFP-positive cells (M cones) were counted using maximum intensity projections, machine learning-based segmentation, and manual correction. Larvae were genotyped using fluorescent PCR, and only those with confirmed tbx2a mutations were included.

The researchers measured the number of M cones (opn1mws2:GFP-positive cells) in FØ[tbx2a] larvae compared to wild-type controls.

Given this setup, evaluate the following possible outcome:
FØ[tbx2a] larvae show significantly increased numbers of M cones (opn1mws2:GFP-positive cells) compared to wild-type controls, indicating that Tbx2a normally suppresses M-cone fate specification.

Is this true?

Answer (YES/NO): NO